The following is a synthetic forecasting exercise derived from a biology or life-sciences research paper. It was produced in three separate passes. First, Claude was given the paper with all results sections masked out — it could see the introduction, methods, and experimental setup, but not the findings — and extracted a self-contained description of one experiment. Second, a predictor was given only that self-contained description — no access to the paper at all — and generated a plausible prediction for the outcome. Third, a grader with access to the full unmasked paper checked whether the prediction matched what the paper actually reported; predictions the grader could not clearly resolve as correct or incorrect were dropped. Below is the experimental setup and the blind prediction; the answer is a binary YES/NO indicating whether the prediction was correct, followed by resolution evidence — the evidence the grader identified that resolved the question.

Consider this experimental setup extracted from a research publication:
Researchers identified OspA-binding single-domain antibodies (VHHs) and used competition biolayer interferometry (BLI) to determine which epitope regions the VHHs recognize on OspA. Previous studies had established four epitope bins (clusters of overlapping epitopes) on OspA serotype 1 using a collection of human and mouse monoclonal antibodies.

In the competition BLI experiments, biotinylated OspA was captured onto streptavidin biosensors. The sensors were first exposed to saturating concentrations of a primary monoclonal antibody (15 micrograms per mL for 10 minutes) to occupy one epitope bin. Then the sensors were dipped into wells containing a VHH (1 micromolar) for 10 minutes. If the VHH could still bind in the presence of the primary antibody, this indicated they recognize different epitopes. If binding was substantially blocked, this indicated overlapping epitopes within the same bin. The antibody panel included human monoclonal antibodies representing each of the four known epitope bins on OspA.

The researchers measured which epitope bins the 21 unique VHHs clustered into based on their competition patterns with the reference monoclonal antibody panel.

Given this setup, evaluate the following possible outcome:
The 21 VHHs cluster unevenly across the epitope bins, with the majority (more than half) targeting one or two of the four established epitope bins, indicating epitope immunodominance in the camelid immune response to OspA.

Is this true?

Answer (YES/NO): YES